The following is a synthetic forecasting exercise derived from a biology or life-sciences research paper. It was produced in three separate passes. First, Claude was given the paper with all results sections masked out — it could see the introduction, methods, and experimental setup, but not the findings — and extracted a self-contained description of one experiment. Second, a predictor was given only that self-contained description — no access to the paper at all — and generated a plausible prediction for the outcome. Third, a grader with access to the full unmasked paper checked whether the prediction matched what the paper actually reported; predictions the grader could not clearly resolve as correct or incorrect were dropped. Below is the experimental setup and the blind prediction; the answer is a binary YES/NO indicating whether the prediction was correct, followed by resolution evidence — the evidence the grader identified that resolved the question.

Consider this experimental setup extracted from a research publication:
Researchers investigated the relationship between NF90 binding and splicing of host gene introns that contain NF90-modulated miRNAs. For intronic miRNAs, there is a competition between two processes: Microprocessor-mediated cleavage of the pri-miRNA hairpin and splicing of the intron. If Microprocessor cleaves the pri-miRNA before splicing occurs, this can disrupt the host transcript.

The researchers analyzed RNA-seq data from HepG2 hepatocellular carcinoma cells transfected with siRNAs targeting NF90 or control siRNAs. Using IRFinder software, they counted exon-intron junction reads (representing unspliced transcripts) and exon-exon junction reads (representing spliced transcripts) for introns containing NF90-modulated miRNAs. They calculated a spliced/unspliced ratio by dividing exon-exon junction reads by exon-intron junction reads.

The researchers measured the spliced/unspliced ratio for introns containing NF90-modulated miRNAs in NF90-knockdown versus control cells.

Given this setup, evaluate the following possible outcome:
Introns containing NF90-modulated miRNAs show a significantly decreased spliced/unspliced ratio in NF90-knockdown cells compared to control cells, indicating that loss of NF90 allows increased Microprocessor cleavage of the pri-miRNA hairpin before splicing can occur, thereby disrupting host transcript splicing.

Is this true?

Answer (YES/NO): YES